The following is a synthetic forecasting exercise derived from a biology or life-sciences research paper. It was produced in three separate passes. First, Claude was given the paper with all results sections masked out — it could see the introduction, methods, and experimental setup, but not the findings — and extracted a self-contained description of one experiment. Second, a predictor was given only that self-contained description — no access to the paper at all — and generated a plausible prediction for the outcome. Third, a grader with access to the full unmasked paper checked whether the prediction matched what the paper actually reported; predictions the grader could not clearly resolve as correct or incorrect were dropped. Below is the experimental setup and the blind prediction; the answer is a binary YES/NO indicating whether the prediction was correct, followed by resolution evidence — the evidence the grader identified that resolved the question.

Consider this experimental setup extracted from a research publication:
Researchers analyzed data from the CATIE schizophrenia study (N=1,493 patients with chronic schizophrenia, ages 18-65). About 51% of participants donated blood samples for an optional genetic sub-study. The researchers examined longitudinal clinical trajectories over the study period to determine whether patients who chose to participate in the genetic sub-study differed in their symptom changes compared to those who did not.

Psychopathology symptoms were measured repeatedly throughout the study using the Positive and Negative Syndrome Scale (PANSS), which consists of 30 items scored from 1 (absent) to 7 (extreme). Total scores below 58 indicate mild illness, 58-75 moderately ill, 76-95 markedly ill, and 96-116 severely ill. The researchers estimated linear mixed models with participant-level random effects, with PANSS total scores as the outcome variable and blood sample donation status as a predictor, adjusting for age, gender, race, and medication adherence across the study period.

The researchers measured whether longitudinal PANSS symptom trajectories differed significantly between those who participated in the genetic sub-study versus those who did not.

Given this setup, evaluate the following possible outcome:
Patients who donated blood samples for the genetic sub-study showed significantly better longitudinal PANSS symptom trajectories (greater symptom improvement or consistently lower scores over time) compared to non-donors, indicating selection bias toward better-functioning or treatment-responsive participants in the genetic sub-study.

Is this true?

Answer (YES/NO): YES